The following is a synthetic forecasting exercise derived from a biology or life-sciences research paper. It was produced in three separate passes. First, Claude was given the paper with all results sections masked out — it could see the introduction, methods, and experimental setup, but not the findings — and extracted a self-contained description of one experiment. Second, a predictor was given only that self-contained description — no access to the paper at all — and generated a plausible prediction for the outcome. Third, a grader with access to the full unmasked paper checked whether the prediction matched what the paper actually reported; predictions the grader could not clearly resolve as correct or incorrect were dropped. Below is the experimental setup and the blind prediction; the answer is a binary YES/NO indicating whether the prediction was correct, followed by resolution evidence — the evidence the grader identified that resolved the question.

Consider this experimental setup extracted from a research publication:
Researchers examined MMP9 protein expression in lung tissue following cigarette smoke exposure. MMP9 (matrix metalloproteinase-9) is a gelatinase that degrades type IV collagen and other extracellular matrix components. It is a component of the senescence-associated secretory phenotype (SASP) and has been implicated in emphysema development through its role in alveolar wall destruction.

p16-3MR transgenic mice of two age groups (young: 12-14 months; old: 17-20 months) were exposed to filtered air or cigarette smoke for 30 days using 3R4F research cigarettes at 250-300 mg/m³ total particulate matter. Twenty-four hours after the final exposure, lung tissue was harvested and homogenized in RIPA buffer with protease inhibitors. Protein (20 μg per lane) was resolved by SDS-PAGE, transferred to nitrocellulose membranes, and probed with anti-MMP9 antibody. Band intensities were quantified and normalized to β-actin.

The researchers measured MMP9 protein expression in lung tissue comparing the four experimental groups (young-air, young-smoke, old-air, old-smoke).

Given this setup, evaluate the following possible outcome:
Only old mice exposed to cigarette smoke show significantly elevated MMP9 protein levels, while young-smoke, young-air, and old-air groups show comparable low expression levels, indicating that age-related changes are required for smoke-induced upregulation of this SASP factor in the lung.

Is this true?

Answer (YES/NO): NO